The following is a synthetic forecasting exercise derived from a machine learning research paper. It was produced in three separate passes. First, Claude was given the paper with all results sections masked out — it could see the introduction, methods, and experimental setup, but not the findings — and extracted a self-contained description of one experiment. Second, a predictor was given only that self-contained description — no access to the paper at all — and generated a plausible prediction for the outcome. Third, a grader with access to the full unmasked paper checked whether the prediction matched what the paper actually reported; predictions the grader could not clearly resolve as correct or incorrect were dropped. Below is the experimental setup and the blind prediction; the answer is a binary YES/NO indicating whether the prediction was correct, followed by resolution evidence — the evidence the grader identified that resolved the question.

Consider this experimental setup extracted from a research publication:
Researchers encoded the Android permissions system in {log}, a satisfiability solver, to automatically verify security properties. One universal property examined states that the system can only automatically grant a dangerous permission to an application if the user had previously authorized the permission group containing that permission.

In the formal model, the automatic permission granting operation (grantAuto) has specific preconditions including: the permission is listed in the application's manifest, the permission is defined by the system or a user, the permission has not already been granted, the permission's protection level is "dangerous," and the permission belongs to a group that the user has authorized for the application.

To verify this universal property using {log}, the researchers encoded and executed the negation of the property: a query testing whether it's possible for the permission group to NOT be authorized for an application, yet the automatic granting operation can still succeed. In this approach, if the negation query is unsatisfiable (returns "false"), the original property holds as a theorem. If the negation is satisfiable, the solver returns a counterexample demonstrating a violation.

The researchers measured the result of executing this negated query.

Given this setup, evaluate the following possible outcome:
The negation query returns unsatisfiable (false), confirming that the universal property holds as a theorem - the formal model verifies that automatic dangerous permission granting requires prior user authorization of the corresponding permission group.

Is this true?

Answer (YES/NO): YES